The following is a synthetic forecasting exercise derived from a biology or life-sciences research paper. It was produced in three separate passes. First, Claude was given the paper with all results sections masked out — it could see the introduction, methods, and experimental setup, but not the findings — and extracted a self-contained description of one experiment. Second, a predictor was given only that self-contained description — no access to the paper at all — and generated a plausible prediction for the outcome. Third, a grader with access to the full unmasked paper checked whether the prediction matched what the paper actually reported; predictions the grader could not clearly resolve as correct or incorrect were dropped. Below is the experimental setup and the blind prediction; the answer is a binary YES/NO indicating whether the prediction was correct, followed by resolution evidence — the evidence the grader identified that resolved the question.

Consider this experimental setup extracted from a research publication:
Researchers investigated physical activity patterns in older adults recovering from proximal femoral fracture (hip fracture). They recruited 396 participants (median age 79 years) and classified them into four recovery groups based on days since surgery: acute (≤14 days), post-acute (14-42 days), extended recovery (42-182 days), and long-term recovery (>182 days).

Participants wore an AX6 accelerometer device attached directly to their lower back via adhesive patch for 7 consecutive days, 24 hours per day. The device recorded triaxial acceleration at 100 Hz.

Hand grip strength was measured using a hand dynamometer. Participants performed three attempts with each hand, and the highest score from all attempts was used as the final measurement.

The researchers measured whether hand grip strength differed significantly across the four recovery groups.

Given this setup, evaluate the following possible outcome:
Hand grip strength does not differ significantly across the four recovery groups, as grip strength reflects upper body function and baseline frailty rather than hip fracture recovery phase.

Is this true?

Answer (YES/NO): YES